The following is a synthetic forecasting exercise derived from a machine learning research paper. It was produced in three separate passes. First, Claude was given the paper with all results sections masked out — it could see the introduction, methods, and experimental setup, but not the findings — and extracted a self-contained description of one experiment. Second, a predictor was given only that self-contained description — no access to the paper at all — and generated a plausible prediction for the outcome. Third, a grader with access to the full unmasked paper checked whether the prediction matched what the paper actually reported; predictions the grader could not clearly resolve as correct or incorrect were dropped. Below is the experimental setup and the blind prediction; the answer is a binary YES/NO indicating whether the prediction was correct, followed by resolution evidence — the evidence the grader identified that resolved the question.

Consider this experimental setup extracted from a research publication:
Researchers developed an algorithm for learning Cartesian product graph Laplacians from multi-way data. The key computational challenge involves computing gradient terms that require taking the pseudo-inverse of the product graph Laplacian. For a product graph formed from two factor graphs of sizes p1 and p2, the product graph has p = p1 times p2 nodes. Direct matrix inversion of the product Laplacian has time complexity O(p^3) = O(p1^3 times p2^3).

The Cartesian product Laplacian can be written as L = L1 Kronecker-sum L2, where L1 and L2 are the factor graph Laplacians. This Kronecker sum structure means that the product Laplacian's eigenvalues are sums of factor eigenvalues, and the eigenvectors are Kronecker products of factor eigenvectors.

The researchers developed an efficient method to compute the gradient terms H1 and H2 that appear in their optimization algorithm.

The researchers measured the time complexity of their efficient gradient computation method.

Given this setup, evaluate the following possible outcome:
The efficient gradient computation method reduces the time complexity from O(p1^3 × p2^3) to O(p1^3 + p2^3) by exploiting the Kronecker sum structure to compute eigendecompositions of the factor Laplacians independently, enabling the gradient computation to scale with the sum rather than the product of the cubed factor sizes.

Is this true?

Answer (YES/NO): YES